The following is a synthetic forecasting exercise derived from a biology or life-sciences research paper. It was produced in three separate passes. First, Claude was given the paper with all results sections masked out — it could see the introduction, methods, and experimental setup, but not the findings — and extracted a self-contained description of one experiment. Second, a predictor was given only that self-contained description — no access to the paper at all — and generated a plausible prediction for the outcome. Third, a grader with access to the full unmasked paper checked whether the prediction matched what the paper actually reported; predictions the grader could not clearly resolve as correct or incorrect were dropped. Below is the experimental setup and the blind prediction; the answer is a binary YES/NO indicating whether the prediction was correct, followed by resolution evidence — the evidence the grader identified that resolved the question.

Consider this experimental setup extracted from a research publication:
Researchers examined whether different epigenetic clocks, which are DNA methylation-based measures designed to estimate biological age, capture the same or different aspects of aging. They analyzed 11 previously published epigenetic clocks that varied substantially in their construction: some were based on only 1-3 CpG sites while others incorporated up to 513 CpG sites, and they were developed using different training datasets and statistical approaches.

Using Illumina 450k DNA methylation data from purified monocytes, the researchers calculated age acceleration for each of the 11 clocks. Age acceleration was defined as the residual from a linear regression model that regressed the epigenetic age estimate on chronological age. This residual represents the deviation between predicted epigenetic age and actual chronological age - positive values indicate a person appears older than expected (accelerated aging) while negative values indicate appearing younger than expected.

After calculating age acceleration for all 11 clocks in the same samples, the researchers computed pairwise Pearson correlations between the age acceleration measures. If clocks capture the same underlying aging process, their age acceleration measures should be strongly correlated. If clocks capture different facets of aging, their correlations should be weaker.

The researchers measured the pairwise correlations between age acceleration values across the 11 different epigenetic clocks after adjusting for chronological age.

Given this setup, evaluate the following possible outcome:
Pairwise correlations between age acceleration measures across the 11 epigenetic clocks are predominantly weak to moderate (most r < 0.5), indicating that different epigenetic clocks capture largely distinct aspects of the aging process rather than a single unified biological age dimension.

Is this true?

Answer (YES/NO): YES